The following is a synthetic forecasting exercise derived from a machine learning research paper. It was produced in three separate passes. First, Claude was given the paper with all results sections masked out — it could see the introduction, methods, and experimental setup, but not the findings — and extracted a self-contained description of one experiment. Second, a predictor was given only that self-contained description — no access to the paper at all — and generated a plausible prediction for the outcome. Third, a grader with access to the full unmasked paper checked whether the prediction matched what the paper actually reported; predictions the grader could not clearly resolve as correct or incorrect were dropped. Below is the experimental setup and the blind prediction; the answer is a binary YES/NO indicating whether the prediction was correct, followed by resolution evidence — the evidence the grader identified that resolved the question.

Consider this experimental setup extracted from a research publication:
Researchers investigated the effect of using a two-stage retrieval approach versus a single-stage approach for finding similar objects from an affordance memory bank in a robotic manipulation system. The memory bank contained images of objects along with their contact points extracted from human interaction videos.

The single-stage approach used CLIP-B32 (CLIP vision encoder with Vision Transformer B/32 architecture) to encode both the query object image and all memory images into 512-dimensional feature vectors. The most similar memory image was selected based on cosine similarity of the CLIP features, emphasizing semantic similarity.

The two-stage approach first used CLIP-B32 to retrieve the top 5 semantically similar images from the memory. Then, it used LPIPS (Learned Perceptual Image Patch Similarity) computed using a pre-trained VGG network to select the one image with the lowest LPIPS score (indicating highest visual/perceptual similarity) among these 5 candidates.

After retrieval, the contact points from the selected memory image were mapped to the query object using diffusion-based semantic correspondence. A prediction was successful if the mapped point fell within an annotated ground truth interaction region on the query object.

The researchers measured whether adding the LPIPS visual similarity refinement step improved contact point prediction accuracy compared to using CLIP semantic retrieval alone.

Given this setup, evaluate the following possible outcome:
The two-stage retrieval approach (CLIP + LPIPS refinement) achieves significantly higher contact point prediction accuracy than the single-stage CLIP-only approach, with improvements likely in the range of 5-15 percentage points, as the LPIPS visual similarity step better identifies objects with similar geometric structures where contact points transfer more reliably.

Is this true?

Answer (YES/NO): NO